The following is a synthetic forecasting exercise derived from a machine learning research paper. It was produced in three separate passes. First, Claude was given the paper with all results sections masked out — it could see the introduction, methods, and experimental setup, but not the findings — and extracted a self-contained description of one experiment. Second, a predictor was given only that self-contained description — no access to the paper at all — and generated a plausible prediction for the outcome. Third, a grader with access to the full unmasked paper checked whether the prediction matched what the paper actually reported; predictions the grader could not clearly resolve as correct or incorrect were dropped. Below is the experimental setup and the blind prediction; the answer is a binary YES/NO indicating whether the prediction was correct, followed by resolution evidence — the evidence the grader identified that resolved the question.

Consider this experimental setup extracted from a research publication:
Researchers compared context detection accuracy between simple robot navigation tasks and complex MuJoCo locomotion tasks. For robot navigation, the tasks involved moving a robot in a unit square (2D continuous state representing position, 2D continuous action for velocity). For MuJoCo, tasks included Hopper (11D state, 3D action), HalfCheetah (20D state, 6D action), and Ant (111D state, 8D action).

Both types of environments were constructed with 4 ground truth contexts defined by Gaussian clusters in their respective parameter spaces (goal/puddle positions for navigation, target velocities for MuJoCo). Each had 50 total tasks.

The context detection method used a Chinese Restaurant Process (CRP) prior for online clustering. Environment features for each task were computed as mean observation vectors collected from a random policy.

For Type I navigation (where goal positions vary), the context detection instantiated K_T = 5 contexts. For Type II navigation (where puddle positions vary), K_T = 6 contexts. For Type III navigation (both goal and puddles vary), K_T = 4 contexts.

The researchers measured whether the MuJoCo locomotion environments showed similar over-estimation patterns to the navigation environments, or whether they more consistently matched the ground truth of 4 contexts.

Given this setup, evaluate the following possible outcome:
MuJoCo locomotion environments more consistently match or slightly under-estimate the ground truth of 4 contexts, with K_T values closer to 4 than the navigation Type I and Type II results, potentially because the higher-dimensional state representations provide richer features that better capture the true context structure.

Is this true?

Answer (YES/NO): YES